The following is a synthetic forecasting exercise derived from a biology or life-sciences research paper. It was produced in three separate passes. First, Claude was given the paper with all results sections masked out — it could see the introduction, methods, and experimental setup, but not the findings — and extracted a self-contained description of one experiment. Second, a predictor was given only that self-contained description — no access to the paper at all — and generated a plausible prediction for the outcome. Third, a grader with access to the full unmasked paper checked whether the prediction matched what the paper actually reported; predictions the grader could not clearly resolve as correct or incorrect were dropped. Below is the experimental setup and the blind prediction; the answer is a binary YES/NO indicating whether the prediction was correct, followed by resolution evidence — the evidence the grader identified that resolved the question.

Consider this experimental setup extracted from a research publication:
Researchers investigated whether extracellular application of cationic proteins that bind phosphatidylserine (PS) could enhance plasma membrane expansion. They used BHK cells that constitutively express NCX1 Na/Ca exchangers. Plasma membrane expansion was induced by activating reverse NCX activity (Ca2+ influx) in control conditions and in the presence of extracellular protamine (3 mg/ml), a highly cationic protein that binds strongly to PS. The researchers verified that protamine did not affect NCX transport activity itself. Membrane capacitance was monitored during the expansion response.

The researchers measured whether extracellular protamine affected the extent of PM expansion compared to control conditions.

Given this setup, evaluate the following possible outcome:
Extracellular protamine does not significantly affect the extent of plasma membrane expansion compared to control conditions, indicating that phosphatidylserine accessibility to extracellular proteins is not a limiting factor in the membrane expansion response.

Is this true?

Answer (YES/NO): NO